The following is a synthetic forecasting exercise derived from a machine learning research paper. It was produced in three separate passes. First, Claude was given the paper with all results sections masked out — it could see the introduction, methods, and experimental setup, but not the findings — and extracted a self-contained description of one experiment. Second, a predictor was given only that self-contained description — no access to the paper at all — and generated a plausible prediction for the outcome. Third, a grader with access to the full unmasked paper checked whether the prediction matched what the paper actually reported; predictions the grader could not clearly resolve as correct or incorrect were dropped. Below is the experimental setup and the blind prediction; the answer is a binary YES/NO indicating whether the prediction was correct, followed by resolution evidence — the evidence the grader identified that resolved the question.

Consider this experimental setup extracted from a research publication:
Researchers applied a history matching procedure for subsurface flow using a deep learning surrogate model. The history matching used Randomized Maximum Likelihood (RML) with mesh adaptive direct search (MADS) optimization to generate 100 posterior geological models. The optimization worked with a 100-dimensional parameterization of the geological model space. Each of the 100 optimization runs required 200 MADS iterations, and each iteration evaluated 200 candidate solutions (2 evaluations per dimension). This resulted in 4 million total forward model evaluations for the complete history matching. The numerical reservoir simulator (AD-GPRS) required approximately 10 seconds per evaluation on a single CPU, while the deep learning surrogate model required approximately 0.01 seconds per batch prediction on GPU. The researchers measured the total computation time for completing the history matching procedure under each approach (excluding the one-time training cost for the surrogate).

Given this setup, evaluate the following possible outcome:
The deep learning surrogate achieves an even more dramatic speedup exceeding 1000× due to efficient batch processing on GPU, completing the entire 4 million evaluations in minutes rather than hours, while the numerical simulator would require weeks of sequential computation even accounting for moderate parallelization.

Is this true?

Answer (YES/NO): NO